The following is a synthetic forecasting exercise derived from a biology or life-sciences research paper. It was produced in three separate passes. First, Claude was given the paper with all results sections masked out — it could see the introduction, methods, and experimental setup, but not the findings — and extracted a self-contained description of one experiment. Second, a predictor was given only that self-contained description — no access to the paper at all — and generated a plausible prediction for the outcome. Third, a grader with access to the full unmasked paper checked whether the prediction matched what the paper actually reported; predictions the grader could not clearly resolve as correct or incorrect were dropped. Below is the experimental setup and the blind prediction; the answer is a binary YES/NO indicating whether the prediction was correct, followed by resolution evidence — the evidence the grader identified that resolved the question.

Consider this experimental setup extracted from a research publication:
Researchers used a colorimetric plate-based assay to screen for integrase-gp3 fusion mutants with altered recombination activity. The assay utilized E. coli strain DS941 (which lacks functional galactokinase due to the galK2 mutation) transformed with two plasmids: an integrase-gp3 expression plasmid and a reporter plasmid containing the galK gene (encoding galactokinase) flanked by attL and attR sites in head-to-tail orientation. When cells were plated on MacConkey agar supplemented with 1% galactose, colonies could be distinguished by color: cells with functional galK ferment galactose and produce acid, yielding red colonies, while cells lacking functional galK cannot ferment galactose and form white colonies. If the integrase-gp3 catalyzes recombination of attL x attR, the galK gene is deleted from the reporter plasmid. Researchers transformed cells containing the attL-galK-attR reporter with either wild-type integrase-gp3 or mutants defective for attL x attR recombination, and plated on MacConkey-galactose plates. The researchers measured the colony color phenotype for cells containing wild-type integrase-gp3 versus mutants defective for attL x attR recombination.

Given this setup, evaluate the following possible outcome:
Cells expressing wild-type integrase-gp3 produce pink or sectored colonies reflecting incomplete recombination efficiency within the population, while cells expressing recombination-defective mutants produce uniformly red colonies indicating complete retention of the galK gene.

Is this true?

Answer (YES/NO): NO